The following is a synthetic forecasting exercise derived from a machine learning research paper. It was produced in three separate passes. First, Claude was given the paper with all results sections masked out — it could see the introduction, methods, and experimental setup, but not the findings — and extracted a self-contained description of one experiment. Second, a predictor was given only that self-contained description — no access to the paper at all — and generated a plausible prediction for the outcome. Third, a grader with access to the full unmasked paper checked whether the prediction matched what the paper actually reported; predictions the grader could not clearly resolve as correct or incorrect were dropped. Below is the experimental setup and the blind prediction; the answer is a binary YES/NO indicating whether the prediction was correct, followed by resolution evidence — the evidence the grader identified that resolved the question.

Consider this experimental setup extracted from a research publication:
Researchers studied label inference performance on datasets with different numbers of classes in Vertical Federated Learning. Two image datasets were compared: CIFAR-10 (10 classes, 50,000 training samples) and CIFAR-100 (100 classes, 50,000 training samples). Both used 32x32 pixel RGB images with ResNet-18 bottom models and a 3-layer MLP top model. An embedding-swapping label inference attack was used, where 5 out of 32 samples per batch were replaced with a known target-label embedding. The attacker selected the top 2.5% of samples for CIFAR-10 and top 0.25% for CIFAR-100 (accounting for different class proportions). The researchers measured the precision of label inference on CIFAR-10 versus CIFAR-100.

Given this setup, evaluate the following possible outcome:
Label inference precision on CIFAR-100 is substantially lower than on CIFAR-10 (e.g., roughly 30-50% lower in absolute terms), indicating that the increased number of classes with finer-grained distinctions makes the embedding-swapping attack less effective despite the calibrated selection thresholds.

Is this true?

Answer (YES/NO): NO